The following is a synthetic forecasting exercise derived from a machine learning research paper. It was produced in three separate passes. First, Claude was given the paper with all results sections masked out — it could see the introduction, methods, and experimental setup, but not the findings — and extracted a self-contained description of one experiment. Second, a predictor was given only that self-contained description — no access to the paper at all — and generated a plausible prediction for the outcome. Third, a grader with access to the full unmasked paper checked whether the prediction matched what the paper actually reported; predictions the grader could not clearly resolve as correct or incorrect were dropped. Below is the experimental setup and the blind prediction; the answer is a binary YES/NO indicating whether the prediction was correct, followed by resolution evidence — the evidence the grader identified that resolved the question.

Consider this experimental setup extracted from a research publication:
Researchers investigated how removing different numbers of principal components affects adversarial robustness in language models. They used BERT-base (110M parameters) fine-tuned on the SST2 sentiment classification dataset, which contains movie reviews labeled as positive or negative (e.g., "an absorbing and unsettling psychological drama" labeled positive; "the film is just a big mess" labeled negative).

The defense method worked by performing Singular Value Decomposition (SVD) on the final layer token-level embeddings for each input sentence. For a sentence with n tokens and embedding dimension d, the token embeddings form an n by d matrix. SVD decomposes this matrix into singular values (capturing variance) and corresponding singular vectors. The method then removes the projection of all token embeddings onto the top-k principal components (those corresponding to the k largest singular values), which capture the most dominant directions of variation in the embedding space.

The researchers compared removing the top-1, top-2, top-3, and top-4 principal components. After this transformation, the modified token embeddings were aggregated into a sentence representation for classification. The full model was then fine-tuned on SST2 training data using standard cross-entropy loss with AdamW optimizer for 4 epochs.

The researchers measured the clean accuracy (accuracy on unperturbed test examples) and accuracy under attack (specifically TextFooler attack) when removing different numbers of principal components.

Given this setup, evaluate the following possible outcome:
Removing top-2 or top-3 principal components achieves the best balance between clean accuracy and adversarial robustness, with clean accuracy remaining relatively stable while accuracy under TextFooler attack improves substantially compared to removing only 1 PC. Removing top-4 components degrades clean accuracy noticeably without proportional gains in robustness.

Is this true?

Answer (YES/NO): NO